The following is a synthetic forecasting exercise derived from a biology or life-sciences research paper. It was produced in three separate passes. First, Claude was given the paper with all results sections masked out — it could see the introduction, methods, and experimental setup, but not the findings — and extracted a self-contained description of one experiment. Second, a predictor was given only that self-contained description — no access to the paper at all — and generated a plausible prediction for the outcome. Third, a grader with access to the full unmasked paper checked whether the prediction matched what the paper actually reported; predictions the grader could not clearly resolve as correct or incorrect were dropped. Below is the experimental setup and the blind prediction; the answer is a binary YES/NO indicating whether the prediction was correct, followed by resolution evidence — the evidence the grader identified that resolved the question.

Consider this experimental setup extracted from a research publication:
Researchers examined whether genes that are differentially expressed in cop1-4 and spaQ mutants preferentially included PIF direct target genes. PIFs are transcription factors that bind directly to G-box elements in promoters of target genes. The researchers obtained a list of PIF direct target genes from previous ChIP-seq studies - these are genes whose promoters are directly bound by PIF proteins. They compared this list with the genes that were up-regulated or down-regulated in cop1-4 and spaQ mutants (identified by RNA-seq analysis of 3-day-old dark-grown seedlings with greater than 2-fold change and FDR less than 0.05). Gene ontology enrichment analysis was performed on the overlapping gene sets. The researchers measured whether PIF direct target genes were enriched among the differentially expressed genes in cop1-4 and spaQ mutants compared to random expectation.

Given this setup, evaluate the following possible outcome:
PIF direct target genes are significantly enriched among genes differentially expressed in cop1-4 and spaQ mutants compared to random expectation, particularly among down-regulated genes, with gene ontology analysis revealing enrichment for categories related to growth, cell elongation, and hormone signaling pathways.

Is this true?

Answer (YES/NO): NO